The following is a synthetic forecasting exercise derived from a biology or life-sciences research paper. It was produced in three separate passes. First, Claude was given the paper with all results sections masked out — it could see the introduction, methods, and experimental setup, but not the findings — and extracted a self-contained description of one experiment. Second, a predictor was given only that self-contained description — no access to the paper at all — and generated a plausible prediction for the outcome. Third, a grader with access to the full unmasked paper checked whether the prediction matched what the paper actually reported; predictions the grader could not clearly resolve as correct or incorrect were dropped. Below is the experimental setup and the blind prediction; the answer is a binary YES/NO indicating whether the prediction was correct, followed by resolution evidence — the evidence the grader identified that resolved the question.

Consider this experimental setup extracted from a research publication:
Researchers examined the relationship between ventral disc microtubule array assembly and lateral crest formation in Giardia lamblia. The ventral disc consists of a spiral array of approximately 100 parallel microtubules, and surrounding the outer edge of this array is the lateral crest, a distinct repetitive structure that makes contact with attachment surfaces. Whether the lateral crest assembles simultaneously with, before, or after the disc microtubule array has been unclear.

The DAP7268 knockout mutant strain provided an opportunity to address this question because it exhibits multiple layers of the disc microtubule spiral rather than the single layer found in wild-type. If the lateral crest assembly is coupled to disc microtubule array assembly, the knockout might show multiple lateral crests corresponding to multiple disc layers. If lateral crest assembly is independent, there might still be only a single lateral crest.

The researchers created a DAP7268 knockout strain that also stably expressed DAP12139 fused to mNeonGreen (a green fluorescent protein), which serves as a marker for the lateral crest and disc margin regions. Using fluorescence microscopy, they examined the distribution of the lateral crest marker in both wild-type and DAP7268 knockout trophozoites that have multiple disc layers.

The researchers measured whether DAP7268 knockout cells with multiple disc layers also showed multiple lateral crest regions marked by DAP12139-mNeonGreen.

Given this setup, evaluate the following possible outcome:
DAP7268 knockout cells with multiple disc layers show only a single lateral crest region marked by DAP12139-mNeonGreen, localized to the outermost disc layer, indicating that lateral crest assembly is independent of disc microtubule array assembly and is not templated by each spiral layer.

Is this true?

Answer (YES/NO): NO